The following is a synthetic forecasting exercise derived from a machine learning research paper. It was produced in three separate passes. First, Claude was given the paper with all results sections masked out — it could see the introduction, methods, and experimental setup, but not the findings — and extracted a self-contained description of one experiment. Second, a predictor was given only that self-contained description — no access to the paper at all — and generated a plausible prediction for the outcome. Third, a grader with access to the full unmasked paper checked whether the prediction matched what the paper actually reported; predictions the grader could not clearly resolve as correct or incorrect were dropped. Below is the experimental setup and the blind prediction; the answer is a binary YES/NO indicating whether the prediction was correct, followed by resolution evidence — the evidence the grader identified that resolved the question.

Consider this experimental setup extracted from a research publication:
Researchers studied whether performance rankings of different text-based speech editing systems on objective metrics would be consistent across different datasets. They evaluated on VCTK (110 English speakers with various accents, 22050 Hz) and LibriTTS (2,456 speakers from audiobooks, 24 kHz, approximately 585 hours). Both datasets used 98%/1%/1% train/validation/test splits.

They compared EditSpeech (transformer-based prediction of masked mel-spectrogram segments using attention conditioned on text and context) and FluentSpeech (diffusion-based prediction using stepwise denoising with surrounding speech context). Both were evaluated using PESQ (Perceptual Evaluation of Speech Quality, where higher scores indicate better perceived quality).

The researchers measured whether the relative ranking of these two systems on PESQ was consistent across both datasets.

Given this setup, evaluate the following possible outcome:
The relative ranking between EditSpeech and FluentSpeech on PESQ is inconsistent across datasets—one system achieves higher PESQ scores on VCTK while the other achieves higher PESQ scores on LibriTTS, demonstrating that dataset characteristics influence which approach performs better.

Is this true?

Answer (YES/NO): NO